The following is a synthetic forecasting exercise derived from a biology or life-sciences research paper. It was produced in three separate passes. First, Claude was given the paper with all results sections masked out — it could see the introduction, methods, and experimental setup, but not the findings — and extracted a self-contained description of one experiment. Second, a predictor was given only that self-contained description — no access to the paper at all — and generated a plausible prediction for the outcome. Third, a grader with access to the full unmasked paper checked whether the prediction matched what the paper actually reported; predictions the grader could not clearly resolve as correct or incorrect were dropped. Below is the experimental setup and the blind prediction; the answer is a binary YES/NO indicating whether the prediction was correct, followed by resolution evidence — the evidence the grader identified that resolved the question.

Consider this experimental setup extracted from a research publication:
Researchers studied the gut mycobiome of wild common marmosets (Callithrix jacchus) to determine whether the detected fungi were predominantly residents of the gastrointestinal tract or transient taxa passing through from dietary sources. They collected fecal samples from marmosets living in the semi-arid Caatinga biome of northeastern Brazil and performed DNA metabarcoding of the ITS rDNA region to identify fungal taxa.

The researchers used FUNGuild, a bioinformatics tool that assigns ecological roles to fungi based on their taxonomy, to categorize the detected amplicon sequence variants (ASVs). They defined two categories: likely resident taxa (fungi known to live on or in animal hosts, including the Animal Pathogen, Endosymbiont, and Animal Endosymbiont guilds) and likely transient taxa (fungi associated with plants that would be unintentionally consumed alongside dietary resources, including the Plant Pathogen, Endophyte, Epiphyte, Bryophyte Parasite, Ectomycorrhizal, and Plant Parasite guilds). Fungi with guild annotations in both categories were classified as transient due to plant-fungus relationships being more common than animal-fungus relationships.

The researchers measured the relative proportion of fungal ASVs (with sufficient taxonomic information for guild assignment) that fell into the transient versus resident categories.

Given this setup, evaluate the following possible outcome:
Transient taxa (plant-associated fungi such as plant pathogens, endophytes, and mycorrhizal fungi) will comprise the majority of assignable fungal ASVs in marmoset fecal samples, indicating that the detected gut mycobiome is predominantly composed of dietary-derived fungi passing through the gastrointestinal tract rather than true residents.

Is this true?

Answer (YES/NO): YES